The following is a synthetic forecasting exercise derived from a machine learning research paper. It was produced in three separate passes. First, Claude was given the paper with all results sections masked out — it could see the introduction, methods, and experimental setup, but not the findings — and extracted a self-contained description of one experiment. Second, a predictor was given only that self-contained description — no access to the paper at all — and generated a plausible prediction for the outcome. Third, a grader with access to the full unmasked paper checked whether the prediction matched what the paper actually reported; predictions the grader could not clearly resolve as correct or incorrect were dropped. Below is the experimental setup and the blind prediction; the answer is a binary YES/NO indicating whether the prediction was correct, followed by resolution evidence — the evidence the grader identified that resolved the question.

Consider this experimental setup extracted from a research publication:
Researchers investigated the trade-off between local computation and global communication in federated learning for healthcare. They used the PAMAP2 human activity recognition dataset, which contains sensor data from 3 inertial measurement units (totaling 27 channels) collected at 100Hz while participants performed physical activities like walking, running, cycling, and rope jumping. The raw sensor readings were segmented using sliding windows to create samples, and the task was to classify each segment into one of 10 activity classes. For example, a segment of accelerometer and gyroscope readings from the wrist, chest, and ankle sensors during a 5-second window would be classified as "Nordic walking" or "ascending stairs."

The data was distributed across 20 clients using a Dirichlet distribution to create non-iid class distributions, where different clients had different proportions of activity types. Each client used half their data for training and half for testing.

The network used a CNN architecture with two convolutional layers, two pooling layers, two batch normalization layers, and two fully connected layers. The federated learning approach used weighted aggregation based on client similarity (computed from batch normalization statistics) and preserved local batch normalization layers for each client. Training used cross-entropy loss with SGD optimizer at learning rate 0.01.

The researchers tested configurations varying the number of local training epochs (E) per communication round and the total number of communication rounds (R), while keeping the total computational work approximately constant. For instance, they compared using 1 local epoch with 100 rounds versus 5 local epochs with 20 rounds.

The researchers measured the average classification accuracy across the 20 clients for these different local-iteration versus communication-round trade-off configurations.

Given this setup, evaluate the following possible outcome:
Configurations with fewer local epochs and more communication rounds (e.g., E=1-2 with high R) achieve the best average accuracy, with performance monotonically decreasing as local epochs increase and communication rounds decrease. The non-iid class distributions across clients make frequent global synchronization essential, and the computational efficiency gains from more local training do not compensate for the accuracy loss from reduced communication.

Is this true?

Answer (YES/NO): YES